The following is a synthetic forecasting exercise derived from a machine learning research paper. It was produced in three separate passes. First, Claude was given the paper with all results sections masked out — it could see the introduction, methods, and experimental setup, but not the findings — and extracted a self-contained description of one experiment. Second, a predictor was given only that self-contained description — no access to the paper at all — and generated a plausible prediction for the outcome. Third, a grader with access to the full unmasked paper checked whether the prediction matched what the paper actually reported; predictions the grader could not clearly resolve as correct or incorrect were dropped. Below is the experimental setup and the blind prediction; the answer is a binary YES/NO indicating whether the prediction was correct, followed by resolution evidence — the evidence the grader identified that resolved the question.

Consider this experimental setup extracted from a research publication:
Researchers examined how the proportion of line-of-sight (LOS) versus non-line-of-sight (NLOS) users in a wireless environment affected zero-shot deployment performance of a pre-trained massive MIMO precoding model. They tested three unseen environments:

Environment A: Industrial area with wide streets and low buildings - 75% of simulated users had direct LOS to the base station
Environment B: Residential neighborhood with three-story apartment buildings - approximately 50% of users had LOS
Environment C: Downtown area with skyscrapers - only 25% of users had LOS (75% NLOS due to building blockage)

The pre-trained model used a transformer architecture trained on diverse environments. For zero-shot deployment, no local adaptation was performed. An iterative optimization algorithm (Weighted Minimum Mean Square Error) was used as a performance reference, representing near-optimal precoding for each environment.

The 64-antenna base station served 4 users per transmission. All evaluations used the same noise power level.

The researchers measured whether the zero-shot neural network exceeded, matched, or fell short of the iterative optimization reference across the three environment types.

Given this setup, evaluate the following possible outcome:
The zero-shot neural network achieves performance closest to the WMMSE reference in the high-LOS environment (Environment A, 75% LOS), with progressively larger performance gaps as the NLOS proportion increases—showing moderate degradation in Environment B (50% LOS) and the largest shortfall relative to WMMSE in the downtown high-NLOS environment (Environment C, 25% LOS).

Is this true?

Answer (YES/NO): NO